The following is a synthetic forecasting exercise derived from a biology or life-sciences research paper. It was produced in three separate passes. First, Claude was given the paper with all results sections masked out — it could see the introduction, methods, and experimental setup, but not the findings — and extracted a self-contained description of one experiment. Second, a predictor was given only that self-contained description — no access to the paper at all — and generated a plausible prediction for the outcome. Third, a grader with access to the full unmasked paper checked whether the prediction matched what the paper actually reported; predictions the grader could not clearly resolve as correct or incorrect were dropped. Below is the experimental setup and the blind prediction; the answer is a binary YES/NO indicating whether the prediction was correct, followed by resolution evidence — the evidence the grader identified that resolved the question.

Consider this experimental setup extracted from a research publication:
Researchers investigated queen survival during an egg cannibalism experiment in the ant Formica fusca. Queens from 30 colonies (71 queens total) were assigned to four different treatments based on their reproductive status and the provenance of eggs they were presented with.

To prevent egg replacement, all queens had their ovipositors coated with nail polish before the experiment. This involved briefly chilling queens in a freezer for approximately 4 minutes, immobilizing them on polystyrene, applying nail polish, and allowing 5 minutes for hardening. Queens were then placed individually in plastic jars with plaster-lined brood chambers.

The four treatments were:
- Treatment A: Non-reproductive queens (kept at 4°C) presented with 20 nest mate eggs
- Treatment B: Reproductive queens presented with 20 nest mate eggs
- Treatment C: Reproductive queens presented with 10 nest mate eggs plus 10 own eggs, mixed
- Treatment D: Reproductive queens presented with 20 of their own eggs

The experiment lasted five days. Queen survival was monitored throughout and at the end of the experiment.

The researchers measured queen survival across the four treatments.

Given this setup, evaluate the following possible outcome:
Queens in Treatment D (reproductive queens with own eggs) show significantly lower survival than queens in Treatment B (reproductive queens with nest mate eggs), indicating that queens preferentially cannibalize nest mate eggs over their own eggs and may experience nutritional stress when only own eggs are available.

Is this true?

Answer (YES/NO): NO